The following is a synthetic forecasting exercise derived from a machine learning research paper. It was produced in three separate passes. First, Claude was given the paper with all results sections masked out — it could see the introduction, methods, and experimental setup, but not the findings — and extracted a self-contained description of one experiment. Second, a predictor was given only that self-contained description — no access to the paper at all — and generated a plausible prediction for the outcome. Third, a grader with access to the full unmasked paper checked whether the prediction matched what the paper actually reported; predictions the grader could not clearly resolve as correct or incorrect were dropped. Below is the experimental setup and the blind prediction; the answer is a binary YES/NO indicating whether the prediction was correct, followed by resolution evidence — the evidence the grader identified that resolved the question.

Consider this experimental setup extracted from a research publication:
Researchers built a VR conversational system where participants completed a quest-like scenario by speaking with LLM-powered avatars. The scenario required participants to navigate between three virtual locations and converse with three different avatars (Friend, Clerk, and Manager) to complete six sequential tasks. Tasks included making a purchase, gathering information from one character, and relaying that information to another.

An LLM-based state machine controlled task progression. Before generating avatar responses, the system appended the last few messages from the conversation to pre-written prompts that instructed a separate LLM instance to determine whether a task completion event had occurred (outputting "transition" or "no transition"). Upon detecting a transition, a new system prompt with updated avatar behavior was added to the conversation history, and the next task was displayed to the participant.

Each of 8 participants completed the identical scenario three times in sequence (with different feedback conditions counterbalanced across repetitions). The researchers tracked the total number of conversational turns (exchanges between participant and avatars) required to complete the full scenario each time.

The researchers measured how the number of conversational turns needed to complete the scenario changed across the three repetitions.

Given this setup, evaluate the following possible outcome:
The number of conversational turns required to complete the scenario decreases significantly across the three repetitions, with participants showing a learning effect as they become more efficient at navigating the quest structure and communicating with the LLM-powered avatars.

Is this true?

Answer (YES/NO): NO